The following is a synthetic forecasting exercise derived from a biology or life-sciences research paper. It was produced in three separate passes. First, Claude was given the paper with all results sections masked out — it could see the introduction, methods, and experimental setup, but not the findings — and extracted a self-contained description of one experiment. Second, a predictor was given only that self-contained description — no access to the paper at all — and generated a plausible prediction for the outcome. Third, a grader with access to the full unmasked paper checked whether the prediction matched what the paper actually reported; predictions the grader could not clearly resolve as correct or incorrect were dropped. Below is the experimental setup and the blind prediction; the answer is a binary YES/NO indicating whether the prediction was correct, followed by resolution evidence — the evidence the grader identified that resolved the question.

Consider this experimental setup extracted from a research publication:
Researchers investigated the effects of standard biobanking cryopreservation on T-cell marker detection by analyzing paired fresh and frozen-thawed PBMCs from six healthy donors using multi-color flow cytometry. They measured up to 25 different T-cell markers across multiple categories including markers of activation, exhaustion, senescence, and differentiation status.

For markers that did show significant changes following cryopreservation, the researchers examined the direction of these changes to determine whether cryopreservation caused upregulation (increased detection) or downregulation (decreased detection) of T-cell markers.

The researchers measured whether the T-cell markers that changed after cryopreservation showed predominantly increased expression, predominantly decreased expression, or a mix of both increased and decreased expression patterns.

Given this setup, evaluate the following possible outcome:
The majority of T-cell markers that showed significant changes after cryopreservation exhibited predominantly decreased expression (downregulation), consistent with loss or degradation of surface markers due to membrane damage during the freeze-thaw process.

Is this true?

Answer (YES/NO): YES